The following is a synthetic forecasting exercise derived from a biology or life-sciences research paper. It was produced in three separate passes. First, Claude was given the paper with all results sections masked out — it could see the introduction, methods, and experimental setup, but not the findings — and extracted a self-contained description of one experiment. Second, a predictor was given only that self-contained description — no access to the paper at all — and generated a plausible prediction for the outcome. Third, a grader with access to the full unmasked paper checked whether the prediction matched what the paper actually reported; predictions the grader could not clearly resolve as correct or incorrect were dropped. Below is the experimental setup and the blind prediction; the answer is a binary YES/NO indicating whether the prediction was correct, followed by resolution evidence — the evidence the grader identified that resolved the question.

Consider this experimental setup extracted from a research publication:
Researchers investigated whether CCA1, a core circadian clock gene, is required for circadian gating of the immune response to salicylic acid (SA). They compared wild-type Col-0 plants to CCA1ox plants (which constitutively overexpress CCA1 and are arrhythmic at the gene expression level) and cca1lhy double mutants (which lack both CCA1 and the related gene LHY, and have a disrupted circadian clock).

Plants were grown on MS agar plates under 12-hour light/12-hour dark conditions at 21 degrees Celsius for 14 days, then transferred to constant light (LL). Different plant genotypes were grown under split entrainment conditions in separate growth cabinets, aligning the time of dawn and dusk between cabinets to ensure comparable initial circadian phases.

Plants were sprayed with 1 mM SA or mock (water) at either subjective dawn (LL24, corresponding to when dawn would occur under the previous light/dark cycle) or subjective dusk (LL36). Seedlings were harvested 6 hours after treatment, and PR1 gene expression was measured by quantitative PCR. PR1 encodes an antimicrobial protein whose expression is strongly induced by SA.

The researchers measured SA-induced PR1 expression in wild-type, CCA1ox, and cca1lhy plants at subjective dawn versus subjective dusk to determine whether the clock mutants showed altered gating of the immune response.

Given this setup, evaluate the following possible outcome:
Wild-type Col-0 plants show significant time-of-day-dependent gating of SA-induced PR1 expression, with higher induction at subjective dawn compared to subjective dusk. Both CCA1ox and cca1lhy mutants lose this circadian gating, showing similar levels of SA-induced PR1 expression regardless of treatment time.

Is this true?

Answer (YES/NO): NO